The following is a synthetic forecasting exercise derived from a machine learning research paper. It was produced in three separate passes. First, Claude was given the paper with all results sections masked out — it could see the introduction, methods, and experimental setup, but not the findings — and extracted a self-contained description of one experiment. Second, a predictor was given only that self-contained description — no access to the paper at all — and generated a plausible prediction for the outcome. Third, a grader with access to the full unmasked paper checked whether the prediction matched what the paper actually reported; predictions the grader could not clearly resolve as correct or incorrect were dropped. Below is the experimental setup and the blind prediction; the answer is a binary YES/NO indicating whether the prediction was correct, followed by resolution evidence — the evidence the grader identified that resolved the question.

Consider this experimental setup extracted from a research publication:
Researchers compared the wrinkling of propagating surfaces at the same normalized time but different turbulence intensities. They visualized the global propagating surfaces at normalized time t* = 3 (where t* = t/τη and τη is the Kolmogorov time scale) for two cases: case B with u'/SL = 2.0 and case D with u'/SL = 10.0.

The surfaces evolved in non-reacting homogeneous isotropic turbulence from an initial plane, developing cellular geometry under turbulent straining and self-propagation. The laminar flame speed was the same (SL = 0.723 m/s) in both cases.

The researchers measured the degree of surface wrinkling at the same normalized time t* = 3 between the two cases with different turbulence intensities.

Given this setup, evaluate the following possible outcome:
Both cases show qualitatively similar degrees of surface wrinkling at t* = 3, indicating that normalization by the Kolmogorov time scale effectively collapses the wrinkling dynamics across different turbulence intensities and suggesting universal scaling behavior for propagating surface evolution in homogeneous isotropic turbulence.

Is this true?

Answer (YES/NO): NO